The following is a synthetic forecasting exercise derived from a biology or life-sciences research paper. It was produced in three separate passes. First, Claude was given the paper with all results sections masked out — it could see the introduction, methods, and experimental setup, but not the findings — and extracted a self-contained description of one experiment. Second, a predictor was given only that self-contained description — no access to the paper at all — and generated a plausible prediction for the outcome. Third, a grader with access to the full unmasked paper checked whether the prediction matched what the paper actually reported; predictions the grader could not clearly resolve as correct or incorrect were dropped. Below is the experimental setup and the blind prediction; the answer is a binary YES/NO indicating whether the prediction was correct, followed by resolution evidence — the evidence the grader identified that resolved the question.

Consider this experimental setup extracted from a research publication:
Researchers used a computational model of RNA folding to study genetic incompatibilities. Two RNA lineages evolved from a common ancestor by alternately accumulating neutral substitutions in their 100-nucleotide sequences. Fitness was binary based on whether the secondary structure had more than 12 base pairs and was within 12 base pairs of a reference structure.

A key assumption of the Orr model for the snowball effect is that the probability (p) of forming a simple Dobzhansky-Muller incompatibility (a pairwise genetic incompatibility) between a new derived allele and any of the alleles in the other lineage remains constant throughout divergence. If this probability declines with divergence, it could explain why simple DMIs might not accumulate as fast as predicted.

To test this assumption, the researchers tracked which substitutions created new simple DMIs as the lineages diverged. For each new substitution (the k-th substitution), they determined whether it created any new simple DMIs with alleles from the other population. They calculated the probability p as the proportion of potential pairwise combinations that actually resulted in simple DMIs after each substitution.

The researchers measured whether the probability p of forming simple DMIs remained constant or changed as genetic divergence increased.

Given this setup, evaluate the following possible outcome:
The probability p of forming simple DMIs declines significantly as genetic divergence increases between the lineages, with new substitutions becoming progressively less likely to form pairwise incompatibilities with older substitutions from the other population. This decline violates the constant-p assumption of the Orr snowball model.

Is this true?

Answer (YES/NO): NO